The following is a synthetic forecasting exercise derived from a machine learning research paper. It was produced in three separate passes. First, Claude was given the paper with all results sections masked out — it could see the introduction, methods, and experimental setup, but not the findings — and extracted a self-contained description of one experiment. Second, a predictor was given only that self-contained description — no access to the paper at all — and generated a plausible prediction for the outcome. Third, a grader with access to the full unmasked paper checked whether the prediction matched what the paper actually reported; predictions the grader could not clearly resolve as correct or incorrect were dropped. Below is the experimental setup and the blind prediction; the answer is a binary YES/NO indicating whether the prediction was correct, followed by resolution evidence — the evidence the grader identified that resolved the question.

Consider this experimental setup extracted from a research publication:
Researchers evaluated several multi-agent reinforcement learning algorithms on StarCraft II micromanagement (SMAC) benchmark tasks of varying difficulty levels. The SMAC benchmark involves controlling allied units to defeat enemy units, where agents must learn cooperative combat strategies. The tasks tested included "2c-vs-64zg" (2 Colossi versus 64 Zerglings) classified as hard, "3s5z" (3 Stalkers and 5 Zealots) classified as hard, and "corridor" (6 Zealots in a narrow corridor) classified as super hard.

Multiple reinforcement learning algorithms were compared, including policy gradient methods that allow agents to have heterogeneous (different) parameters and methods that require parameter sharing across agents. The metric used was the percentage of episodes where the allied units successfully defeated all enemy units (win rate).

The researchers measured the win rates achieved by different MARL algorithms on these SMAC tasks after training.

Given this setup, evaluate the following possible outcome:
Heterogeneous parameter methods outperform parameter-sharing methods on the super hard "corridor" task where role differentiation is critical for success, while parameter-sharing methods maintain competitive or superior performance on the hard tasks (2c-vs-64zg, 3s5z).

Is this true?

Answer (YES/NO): NO